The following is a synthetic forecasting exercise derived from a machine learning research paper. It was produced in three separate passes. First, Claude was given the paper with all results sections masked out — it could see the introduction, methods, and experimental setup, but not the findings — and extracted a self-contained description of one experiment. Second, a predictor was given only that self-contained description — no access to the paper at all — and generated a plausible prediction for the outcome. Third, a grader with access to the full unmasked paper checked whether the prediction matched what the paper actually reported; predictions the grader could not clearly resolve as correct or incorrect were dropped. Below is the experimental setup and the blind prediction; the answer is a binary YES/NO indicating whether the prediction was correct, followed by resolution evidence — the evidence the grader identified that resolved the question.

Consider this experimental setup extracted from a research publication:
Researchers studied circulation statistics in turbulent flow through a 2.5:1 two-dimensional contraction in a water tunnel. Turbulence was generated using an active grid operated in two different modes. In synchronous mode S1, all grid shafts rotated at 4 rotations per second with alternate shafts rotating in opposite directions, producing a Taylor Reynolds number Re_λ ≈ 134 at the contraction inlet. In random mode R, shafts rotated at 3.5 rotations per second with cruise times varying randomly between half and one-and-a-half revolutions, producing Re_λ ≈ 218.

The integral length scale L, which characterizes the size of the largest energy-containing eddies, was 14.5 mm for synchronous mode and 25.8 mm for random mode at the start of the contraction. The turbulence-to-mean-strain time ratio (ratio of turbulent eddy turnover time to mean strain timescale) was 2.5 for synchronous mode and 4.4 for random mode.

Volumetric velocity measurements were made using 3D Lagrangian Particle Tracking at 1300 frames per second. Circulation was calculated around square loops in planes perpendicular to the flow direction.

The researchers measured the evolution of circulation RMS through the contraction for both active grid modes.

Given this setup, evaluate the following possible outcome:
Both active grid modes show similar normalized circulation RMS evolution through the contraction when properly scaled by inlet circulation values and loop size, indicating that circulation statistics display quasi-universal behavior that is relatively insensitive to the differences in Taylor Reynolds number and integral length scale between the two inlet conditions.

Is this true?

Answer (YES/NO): NO